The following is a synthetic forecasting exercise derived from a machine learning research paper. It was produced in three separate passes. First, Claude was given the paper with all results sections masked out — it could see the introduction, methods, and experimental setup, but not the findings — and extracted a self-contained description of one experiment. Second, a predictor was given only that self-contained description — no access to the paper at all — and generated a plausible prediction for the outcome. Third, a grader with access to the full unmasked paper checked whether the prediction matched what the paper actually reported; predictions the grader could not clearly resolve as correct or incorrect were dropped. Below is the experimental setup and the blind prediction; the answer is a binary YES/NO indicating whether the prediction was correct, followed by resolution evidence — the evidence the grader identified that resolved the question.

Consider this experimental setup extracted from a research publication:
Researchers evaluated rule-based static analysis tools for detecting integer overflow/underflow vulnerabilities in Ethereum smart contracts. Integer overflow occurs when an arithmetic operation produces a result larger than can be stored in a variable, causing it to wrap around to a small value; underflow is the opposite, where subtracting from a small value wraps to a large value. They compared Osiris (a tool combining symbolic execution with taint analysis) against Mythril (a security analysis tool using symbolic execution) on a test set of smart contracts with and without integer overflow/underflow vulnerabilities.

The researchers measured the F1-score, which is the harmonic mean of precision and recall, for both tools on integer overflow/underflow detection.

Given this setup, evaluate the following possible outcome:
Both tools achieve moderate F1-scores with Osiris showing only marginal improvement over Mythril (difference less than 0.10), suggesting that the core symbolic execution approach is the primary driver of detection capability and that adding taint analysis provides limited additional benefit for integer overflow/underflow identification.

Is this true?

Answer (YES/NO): NO